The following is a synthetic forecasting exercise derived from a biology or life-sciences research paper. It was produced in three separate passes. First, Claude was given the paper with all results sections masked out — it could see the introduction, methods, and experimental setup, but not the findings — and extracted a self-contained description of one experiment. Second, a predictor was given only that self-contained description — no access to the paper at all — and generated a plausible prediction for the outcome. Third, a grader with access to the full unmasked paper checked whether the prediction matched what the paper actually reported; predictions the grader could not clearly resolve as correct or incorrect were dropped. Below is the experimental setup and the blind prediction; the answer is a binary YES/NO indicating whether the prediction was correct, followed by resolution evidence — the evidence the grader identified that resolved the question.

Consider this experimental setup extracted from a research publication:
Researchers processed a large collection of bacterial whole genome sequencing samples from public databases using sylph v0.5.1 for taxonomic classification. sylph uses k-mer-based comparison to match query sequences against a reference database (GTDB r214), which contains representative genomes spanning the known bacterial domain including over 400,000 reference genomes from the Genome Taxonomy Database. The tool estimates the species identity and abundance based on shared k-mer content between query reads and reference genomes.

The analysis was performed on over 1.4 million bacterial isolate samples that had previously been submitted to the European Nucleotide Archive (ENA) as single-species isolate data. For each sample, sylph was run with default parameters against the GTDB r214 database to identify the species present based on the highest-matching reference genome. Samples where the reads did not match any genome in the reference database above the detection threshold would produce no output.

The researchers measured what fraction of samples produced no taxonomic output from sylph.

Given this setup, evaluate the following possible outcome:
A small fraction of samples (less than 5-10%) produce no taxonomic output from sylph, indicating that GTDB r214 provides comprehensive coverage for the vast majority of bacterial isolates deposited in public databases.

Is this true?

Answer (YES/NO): YES